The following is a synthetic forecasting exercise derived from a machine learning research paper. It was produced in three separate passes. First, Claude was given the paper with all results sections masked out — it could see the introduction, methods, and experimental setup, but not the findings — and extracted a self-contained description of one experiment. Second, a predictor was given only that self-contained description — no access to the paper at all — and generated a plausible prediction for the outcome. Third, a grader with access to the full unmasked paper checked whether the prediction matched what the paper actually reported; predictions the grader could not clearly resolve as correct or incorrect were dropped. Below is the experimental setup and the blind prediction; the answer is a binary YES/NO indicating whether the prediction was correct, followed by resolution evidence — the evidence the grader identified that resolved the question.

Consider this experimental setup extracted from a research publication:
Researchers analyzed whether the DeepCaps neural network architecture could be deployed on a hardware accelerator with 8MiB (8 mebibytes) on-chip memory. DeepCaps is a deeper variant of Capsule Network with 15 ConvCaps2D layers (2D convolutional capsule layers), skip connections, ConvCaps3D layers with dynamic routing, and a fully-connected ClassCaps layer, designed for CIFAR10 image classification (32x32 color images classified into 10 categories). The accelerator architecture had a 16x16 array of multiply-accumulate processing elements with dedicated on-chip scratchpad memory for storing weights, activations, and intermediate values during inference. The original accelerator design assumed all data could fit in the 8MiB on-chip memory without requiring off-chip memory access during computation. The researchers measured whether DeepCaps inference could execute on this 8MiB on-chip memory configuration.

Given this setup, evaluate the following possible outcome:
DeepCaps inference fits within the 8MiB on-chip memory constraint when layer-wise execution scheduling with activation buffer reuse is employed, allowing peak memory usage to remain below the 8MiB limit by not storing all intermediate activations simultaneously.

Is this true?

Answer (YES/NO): NO